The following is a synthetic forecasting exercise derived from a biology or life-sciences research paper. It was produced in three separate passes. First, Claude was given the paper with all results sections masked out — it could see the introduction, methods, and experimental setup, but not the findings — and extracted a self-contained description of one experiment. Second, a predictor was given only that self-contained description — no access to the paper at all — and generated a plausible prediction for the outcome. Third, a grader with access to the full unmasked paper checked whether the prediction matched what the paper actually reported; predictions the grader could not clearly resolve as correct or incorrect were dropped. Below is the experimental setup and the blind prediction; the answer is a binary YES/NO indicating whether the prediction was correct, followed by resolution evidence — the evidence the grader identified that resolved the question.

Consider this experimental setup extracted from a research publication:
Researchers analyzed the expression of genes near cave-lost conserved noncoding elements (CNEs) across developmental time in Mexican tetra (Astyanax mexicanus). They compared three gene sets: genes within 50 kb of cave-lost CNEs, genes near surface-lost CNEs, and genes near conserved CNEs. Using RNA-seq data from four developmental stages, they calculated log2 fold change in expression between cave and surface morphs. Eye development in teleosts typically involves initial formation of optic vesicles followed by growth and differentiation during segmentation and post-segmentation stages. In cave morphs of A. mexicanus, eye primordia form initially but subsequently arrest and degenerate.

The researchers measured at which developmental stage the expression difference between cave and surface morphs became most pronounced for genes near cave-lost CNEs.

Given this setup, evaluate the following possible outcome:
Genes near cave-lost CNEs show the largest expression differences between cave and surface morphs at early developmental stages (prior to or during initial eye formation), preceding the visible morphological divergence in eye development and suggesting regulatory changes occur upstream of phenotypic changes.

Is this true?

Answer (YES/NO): NO